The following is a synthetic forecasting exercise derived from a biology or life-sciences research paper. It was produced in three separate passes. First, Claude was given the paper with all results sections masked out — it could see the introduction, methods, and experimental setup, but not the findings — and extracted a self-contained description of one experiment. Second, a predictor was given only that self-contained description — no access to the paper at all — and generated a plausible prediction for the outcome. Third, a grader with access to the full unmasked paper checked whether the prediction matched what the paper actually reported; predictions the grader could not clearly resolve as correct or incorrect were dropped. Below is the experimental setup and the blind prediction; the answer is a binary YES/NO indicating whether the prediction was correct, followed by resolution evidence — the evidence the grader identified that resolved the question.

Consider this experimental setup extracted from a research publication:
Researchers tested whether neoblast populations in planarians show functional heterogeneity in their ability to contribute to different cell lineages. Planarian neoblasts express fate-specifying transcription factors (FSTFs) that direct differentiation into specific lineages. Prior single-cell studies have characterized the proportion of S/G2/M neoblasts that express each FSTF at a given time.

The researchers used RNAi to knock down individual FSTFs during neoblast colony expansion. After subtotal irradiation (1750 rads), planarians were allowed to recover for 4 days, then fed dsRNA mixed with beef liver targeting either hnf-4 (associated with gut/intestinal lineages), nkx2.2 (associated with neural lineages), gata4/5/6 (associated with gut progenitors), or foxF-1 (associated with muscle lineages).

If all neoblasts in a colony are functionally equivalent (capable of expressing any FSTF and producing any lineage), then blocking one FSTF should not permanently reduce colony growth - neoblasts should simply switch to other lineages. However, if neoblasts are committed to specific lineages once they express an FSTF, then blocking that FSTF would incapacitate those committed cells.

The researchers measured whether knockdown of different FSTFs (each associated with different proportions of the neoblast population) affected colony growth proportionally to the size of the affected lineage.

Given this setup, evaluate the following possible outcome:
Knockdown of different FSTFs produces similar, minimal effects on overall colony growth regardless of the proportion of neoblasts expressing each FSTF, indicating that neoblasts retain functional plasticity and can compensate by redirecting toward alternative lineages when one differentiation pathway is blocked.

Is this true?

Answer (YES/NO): NO